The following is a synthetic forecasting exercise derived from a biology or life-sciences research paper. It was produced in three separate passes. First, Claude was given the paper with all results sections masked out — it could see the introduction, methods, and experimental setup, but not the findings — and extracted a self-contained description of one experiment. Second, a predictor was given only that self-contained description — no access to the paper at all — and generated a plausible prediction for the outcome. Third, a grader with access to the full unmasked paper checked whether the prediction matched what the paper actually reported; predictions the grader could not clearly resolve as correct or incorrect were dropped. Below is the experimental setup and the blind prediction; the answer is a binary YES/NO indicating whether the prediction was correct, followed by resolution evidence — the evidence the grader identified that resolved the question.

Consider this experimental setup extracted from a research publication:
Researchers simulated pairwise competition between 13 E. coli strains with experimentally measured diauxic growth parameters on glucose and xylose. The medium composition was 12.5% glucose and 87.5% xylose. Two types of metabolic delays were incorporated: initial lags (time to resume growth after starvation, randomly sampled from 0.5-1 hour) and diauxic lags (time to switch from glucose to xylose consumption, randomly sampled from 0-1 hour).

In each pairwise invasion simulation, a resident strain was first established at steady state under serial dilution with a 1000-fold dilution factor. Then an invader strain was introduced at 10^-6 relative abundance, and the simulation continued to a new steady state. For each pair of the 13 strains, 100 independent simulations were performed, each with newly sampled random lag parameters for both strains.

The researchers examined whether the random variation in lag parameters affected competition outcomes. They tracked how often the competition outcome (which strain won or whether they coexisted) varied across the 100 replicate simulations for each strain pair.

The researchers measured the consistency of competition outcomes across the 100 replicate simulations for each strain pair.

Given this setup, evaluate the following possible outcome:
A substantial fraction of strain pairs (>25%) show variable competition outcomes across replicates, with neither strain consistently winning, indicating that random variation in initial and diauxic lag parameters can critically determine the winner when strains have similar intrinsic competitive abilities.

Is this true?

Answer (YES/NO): NO